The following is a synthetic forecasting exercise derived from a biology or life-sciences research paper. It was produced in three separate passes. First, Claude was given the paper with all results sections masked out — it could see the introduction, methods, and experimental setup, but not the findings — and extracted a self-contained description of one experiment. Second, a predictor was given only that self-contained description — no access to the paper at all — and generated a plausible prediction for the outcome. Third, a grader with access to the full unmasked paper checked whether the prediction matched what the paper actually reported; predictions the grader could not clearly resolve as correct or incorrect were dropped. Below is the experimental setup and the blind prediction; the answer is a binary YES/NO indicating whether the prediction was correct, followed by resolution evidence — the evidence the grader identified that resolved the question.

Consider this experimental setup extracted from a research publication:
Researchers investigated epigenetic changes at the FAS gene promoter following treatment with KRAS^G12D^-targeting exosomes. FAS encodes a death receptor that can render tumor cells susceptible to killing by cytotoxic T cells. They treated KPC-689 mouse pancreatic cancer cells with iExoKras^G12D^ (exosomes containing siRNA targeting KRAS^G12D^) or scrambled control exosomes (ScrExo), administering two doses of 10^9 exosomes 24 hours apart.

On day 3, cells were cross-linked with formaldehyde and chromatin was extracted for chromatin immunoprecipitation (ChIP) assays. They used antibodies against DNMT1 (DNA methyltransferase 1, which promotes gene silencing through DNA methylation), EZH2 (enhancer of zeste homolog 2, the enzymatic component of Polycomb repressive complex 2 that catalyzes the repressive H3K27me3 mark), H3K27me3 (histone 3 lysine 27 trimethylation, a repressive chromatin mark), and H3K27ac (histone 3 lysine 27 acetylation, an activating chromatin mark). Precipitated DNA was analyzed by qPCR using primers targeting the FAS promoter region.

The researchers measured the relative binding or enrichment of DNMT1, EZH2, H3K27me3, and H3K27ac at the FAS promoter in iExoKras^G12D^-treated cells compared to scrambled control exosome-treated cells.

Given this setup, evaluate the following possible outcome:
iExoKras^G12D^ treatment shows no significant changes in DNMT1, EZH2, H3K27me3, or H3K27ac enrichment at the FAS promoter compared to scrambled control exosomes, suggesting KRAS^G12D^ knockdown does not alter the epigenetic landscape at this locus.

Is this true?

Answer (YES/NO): NO